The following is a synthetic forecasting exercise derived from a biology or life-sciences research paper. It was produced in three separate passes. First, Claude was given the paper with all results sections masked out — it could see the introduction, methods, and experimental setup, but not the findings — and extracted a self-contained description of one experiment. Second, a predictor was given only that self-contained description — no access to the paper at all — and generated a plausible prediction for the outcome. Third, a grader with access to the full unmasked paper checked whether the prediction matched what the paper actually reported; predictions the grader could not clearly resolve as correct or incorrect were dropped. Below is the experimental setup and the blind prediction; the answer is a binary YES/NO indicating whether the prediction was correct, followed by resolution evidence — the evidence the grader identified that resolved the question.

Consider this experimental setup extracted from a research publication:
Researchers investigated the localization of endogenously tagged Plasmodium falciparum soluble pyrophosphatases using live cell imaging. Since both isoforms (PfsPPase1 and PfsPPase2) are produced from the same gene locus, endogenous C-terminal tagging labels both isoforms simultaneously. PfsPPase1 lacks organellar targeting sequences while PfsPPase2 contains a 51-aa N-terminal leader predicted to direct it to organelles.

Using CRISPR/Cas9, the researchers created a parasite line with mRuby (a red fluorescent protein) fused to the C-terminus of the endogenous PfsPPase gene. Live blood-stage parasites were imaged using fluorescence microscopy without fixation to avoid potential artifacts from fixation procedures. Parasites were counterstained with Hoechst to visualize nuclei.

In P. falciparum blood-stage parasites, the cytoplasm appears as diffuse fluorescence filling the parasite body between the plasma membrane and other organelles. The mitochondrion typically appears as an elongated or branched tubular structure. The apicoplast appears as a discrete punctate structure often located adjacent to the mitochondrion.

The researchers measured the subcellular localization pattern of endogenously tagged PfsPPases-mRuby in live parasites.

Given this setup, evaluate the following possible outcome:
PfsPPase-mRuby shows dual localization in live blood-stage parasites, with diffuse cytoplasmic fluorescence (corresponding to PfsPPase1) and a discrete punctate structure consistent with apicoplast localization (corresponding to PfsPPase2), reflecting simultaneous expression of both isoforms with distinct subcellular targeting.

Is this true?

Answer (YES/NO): NO